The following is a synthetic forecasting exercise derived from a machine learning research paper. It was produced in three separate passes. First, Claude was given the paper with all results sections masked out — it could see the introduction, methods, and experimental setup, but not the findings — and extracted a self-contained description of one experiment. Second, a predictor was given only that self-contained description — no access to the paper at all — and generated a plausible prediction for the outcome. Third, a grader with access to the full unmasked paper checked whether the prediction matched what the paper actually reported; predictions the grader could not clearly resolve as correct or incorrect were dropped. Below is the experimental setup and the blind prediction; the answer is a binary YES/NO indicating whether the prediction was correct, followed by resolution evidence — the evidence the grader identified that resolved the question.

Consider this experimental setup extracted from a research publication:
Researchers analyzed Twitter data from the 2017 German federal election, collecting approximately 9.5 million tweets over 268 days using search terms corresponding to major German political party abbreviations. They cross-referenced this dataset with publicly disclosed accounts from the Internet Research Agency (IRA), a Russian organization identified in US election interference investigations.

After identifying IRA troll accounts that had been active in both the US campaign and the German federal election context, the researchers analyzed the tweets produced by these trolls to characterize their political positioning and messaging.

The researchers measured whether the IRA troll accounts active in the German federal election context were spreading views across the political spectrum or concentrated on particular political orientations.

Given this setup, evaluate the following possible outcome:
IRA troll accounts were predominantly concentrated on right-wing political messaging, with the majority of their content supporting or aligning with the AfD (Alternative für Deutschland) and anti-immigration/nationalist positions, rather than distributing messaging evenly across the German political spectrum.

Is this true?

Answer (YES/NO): YES